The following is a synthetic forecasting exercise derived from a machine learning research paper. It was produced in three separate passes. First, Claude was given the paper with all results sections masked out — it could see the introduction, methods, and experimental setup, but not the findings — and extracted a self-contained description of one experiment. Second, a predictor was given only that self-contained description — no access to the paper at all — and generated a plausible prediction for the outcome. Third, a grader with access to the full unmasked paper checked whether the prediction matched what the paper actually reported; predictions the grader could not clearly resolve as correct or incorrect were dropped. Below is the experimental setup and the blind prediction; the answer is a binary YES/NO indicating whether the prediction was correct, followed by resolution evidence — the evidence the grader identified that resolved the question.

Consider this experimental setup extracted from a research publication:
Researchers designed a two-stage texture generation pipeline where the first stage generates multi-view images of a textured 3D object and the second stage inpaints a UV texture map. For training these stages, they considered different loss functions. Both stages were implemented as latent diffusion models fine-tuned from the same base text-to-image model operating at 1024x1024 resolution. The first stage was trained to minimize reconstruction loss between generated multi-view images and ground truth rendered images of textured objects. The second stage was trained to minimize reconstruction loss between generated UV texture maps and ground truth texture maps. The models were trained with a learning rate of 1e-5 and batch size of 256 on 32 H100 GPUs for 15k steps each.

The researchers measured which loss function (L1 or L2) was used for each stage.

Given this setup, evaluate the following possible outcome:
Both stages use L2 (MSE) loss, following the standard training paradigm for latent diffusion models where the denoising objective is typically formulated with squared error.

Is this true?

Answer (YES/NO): NO